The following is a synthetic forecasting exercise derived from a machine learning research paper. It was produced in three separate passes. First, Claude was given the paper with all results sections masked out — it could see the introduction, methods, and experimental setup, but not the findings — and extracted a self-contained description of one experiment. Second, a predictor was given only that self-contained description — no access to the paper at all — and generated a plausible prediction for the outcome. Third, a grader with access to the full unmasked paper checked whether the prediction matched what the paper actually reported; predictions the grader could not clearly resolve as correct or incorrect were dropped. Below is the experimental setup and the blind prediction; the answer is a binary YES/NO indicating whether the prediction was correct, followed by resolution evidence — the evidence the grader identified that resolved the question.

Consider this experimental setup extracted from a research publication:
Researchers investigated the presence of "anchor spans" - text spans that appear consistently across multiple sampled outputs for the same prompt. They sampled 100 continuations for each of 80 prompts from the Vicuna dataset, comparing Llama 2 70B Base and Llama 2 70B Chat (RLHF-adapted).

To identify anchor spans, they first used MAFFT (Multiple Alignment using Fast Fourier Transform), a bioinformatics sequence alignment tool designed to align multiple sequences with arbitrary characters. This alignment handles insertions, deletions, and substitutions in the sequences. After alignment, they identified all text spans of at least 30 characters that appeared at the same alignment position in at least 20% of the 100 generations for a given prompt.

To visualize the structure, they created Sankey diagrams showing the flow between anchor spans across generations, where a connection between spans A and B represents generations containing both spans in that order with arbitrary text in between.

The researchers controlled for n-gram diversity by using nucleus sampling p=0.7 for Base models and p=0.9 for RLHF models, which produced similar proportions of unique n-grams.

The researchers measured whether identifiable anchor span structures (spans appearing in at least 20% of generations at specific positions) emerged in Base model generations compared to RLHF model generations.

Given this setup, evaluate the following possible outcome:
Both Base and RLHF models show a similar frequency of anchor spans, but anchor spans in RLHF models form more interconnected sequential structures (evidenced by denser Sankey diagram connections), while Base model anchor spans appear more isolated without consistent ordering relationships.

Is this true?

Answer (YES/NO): NO